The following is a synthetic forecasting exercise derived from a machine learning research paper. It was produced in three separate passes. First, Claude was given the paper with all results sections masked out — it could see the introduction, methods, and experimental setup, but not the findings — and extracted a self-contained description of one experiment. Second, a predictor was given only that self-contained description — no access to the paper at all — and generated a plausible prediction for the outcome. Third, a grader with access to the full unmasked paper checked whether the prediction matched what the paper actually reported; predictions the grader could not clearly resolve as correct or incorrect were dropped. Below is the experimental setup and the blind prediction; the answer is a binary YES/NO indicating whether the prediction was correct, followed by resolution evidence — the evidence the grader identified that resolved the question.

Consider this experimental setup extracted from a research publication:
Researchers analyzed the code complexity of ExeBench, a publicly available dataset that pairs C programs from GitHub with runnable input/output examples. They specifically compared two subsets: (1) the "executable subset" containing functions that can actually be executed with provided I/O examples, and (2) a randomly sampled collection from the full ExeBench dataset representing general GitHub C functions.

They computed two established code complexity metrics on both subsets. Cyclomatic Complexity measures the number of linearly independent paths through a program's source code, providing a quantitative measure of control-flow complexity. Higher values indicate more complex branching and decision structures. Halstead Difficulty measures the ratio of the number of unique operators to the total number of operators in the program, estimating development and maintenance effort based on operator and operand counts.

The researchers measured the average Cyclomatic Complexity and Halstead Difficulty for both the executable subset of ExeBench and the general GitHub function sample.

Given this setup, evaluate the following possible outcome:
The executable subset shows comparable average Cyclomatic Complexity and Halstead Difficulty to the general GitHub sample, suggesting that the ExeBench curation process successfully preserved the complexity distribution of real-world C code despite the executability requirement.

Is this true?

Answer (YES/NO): NO